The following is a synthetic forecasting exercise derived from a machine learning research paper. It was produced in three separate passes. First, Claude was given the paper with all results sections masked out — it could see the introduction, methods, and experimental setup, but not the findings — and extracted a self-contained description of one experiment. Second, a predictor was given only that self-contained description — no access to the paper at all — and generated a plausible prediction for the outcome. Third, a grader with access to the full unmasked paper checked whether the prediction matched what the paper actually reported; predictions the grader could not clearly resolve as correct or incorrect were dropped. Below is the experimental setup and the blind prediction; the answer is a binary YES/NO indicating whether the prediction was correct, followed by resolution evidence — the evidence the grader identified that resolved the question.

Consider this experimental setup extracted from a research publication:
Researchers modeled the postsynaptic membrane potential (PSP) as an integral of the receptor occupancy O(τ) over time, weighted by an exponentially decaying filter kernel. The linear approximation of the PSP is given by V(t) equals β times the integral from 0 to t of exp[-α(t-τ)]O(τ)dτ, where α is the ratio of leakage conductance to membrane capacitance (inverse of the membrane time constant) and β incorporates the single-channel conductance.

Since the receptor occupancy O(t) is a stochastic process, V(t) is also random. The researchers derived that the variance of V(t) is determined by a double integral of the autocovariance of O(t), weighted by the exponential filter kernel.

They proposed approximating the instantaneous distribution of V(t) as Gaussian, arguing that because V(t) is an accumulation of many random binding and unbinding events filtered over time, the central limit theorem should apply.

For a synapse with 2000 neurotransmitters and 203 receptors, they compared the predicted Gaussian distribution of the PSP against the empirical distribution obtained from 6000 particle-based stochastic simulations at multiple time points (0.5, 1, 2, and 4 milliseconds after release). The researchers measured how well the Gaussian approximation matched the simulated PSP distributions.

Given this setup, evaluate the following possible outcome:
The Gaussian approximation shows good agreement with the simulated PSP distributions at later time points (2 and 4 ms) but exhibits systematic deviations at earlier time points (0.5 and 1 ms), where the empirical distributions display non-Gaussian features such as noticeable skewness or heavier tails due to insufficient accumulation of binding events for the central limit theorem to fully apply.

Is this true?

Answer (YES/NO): NO